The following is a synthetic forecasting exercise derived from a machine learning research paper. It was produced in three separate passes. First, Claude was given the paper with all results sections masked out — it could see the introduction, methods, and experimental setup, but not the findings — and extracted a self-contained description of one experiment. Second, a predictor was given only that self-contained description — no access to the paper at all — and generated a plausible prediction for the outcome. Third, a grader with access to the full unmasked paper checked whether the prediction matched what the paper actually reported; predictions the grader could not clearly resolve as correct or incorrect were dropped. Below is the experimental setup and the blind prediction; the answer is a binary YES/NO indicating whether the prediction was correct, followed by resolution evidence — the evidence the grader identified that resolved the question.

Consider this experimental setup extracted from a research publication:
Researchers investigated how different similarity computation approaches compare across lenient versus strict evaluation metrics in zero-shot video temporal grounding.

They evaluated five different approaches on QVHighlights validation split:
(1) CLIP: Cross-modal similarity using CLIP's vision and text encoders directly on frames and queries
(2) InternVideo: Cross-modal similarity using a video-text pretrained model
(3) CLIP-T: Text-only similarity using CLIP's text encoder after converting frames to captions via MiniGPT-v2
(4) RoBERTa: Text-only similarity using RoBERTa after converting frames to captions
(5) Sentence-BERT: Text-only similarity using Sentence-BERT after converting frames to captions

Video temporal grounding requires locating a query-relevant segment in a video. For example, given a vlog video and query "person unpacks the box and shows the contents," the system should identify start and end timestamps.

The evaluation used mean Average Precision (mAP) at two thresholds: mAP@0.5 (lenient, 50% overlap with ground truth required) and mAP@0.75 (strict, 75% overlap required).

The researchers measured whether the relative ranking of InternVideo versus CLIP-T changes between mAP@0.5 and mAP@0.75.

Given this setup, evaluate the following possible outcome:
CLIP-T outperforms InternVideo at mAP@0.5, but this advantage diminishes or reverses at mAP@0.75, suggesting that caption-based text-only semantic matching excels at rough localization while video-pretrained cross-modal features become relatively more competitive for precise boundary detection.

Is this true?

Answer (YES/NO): NO